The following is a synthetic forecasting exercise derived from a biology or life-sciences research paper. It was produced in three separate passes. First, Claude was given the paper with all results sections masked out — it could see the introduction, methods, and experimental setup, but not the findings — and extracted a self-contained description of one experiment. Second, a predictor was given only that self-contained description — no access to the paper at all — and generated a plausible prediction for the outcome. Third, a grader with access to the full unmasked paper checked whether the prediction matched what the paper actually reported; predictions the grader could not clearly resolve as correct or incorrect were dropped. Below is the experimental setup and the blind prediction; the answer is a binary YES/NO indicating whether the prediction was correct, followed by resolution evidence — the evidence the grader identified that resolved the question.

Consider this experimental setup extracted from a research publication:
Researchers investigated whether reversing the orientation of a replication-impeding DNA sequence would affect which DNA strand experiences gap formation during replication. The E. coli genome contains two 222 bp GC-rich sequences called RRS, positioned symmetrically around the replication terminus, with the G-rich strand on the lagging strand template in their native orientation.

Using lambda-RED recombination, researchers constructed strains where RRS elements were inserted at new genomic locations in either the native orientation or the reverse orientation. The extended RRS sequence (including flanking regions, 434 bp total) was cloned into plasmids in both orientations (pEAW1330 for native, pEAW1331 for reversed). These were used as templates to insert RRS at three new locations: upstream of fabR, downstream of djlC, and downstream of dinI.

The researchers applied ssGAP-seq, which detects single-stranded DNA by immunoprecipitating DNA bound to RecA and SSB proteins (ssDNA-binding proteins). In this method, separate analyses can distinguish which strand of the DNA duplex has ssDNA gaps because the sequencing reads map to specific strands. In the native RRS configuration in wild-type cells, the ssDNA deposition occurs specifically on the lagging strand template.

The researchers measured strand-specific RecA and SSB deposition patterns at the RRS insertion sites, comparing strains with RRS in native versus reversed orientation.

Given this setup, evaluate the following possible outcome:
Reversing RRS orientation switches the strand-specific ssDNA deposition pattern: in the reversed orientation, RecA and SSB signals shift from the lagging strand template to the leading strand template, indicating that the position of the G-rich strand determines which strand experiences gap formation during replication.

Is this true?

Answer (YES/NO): NO